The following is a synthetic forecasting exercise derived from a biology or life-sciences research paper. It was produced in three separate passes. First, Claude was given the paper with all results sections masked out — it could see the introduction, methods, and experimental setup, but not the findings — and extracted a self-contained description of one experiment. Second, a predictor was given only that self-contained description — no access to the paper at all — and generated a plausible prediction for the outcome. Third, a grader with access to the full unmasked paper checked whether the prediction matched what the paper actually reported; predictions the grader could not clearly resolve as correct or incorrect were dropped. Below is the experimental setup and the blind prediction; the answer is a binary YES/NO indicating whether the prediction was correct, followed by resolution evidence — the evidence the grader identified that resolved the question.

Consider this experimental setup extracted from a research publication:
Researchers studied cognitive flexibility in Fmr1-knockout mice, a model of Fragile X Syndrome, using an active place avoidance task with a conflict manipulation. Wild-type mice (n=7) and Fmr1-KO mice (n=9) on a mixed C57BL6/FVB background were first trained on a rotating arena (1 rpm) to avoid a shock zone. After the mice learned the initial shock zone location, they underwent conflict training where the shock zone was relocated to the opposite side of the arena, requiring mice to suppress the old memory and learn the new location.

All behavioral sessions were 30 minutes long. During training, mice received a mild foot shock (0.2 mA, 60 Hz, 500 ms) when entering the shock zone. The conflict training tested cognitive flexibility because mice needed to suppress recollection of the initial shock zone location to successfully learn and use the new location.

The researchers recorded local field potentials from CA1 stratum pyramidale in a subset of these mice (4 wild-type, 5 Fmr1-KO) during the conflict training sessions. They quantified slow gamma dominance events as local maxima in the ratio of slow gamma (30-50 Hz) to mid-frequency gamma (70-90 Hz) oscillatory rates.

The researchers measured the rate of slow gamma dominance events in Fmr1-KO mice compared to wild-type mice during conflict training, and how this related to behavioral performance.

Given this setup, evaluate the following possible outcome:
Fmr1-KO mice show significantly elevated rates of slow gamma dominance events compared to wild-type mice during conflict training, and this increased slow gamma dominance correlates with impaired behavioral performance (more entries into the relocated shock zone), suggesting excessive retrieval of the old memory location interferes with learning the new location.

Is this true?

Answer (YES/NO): NO